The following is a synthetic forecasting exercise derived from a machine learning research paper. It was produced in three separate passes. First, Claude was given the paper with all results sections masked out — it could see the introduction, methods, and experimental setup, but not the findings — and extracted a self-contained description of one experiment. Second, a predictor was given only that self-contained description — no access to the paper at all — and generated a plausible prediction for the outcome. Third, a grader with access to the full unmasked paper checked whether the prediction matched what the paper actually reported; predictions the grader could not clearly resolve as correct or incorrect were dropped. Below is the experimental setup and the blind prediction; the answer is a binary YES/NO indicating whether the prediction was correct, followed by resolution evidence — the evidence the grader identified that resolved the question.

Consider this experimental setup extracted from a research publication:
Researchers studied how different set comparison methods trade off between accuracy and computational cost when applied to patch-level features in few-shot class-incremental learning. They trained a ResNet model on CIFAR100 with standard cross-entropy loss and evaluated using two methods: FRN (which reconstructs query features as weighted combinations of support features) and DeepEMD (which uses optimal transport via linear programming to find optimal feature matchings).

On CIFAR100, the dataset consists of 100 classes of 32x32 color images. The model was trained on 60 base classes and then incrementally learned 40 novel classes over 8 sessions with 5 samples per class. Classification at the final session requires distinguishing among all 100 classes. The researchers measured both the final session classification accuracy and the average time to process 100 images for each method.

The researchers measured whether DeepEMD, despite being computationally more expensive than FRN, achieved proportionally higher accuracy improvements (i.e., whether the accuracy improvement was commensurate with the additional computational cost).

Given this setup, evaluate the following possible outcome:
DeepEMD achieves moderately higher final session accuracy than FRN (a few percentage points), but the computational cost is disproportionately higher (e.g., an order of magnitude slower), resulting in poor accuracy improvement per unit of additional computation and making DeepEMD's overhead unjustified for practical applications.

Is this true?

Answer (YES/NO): YES